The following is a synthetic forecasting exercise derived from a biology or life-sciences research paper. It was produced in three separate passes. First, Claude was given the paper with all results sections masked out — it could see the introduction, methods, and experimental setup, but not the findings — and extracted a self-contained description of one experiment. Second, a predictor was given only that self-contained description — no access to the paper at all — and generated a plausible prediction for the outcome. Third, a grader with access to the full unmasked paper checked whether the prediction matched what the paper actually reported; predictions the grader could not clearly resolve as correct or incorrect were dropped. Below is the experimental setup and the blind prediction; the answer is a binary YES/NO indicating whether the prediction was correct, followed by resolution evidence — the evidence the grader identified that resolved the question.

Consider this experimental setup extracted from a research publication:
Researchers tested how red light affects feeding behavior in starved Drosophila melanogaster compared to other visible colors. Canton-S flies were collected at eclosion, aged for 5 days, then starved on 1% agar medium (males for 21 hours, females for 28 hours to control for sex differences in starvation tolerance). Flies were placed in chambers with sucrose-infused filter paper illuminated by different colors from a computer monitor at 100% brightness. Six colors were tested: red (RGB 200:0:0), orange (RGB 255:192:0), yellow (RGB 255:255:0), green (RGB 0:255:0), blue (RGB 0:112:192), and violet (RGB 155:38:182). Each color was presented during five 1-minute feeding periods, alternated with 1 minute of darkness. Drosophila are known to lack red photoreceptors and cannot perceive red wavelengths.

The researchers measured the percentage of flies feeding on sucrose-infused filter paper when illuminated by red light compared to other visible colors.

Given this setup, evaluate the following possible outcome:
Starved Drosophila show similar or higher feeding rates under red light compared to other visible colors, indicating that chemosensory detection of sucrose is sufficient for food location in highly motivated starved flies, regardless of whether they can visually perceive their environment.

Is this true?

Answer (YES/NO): NO